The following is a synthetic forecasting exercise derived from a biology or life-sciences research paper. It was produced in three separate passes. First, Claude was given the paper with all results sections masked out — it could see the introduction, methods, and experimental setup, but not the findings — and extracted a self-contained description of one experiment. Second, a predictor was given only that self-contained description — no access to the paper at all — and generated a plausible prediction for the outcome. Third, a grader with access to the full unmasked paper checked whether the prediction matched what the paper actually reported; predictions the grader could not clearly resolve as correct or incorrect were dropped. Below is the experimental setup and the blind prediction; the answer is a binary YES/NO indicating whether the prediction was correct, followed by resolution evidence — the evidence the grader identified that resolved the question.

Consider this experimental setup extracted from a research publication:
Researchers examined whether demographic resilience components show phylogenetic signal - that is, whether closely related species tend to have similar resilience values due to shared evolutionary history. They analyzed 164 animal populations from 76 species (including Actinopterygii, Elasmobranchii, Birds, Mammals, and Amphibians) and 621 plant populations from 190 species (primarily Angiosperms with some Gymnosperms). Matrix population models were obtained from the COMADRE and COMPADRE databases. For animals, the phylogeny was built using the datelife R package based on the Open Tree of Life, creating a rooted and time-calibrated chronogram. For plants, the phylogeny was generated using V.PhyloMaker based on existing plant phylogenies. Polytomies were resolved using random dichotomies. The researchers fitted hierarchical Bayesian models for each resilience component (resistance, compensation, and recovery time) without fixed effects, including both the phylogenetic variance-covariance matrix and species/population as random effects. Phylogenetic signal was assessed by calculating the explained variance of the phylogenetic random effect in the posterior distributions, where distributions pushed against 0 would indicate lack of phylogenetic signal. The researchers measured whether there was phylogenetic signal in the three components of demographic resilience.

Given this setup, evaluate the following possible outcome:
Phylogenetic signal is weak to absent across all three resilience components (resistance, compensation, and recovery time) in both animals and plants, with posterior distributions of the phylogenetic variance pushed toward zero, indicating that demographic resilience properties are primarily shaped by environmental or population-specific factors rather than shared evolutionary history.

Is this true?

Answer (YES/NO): NO